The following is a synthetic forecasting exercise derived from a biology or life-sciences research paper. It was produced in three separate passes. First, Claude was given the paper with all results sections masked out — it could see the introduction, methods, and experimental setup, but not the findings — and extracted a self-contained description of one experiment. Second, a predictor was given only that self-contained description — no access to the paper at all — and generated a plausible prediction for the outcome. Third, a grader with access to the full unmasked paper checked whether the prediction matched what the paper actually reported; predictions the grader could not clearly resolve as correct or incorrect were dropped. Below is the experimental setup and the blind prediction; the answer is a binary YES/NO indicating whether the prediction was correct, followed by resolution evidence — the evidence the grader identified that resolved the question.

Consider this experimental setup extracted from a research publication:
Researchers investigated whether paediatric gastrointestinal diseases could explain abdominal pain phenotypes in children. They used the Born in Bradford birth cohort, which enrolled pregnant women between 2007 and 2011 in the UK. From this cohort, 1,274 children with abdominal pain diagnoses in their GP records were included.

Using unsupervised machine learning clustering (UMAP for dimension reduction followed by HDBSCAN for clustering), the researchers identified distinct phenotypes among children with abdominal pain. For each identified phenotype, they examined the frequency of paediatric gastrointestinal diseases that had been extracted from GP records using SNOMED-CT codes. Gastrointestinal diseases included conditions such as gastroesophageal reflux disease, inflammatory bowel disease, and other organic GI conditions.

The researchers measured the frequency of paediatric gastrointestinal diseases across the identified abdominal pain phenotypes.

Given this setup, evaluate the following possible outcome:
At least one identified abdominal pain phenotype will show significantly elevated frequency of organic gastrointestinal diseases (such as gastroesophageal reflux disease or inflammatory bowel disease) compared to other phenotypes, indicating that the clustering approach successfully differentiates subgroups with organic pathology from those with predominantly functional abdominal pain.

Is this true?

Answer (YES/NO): NO